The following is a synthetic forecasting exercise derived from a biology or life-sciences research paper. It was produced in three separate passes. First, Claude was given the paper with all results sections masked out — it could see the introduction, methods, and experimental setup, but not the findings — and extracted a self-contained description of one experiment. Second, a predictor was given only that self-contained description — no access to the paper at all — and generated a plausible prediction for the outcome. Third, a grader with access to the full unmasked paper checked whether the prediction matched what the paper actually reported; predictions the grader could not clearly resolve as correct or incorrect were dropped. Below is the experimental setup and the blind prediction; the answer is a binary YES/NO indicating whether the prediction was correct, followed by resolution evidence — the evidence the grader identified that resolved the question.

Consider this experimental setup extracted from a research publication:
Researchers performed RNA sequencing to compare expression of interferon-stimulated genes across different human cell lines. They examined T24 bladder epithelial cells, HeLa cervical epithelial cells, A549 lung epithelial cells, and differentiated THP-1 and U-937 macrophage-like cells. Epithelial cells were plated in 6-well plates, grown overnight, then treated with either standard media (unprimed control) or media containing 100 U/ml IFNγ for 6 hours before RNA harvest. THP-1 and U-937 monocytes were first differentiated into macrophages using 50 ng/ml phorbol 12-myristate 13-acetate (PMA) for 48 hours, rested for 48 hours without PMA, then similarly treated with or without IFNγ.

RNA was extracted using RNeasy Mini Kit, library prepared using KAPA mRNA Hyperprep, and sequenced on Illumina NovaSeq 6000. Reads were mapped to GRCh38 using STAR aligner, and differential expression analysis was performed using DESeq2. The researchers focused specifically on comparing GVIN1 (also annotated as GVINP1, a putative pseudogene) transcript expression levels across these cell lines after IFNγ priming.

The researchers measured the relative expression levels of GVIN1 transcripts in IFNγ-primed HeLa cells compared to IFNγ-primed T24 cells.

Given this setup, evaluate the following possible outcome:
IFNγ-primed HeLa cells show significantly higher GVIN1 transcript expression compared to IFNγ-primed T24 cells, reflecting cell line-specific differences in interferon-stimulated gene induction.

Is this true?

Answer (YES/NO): NO